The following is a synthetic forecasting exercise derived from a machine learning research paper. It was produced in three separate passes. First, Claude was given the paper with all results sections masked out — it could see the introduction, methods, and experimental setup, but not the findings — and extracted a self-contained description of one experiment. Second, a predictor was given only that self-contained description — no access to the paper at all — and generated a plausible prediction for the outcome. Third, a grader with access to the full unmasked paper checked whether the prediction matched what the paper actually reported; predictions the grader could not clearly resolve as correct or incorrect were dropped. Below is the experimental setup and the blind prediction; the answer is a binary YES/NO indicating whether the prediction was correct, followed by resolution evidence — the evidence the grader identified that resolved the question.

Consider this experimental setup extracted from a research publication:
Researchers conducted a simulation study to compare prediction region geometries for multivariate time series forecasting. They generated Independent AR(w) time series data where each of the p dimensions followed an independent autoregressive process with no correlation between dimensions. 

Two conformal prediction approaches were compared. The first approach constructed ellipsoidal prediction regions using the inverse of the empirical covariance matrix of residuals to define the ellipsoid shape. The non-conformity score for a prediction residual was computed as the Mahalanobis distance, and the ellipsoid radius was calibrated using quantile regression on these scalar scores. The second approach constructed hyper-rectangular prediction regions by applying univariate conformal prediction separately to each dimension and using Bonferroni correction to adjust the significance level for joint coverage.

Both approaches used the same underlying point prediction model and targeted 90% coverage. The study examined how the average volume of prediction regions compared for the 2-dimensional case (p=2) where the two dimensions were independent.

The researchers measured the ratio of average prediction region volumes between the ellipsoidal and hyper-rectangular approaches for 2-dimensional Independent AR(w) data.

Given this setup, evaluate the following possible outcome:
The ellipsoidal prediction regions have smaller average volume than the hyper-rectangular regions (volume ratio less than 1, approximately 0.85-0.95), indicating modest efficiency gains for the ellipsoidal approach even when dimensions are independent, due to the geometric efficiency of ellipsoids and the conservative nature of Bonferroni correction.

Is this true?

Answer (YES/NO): NO